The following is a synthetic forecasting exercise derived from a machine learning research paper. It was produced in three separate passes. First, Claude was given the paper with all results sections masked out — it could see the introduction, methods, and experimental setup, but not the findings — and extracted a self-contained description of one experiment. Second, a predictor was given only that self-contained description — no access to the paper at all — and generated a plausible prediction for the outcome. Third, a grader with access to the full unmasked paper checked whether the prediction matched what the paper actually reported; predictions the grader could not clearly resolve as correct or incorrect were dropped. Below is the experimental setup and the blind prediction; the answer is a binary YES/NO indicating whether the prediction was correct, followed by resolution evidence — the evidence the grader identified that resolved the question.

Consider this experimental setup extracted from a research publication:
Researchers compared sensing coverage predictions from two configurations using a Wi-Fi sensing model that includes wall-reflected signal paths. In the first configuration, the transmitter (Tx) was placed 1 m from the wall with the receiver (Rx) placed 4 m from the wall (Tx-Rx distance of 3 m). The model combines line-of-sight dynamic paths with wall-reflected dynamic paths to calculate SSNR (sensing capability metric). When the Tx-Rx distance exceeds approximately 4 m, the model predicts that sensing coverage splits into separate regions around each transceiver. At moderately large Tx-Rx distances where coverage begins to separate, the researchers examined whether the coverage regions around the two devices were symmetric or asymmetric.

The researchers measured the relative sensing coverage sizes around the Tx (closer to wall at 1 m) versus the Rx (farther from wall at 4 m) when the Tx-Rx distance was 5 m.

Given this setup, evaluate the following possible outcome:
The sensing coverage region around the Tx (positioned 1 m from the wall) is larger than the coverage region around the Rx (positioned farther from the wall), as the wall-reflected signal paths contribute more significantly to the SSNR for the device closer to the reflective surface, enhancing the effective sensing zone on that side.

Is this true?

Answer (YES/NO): YES